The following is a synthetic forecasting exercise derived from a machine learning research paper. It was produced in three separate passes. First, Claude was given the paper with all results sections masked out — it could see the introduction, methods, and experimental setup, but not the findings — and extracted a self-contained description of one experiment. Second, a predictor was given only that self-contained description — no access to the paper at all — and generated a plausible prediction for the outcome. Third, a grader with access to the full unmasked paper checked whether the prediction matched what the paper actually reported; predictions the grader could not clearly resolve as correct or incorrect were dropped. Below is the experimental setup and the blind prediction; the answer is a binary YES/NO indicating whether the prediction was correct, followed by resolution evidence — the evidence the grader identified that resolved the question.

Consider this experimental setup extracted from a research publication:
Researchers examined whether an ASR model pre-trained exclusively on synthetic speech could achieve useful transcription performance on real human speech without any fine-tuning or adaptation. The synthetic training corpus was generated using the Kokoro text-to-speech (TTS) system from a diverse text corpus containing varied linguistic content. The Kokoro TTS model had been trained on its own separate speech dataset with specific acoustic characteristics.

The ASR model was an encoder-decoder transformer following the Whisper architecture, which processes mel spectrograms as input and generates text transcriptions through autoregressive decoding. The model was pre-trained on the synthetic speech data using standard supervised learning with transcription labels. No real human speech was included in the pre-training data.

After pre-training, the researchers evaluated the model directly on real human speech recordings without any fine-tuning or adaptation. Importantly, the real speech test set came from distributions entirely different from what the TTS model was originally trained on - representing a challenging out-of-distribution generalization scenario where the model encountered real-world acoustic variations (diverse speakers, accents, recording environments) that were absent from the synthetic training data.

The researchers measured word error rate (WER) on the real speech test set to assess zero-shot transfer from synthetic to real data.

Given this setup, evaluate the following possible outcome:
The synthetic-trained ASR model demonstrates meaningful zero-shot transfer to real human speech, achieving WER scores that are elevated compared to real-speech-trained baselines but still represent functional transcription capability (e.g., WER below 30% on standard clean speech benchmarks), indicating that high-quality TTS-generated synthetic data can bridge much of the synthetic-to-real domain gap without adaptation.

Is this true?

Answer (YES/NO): NO